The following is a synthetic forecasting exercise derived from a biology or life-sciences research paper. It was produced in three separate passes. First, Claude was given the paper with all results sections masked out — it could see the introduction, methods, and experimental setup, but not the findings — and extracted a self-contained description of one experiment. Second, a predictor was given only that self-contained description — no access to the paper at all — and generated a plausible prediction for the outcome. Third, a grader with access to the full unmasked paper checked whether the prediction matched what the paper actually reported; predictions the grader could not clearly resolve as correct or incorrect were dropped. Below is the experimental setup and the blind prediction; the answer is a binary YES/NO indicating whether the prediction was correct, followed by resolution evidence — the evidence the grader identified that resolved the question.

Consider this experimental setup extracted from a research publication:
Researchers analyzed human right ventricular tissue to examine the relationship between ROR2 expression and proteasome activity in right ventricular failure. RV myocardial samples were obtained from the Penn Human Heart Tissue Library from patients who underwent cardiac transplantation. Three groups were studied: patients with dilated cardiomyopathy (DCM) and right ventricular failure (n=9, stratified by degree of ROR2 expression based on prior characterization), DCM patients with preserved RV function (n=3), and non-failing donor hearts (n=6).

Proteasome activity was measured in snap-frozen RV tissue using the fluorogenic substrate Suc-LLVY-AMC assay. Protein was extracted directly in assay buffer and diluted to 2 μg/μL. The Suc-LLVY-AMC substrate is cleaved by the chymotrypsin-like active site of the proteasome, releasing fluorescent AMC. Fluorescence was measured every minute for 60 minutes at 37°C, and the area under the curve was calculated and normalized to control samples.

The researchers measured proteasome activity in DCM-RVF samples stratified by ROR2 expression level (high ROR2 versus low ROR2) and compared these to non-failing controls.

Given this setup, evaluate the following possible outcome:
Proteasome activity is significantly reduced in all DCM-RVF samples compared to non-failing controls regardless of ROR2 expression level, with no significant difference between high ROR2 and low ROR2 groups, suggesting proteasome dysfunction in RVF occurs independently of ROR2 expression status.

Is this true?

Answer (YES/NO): NO